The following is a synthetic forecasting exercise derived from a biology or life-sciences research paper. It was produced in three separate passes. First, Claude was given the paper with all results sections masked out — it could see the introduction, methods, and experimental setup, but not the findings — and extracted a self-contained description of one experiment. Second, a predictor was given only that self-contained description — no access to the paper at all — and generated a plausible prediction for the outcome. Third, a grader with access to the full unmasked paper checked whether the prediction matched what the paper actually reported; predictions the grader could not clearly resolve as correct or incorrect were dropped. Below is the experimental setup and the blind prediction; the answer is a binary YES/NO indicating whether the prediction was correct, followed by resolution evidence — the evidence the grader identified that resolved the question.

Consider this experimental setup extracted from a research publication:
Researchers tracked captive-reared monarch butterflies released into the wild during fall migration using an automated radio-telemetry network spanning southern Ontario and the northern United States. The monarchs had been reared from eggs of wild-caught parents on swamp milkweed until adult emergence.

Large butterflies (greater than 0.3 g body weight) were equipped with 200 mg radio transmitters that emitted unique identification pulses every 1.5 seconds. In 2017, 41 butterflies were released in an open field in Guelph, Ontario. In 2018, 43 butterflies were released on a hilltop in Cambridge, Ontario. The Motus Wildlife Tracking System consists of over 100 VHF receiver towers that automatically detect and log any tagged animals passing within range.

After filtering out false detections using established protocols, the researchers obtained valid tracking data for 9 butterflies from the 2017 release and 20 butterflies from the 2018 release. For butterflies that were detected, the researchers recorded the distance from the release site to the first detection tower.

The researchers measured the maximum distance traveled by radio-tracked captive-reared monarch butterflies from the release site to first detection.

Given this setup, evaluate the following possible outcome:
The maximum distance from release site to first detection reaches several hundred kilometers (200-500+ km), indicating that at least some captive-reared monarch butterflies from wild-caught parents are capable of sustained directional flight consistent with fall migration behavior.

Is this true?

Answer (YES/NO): YES